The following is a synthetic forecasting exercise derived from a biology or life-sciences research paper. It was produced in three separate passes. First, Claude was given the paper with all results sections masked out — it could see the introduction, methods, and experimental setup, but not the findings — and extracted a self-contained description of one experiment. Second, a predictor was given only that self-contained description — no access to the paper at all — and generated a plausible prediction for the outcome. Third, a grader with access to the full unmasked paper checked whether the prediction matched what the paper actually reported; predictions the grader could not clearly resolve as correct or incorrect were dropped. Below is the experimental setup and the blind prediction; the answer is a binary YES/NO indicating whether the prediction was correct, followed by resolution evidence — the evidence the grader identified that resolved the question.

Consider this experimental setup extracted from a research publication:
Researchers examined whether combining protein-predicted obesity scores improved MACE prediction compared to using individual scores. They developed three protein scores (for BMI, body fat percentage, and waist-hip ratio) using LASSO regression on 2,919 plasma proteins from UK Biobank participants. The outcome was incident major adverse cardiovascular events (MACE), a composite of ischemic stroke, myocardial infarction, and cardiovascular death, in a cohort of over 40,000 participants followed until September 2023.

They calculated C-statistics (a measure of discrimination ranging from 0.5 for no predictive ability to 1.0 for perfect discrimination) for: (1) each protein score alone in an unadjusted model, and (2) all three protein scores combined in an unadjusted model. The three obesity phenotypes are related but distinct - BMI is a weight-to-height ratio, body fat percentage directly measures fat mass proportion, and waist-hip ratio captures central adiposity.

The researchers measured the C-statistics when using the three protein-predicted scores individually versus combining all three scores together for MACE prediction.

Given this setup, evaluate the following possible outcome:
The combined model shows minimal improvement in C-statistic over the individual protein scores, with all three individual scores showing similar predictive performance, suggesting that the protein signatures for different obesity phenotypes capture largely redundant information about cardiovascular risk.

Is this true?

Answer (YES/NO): NO